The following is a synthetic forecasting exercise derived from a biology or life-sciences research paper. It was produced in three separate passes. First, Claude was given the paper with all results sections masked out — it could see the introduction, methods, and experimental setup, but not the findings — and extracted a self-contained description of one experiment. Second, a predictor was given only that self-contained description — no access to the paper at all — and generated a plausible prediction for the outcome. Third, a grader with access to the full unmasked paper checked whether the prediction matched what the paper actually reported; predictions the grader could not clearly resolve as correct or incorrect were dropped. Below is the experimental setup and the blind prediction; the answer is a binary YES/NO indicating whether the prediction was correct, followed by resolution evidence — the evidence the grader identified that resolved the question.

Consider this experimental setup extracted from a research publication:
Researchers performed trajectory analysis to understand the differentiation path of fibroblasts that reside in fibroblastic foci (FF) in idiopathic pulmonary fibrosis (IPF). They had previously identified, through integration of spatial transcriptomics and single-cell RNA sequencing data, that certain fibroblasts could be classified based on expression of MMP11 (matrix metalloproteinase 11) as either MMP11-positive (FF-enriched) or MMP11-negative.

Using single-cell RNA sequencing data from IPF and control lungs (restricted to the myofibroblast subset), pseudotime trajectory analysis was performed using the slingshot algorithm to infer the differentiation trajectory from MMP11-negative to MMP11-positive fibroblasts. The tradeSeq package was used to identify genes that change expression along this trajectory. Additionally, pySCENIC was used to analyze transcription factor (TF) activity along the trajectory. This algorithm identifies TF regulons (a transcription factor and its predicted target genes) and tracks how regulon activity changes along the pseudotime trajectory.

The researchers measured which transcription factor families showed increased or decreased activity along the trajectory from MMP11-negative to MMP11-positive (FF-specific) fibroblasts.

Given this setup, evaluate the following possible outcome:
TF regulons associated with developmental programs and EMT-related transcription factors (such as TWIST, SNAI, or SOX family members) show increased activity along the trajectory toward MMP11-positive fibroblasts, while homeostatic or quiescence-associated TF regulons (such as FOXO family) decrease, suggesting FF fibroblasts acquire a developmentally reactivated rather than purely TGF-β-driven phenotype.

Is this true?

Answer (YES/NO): NO